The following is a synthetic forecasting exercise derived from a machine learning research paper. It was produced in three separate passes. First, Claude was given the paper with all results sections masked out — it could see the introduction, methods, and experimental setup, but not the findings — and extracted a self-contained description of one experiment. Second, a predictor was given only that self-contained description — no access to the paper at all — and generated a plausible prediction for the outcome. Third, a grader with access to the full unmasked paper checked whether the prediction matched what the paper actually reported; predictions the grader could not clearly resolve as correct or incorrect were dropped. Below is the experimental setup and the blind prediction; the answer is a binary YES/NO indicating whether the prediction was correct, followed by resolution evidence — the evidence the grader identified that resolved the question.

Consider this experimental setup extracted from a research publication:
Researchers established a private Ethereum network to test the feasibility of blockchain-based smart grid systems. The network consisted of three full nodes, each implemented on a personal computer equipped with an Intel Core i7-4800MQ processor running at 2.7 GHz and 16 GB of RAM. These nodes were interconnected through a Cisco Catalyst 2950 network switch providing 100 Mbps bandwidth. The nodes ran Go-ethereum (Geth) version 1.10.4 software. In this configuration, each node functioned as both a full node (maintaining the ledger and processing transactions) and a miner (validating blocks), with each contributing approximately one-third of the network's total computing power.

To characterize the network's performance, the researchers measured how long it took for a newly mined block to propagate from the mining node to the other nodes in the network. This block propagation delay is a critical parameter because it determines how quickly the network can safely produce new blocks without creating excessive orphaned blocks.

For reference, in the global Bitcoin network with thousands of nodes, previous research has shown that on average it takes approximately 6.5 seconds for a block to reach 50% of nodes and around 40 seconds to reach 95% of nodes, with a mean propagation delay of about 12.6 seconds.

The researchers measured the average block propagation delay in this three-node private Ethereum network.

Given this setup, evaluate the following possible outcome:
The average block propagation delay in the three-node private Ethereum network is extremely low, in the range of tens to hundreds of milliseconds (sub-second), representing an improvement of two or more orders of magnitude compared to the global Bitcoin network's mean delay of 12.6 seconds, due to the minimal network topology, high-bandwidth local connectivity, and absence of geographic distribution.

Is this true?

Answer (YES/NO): NO